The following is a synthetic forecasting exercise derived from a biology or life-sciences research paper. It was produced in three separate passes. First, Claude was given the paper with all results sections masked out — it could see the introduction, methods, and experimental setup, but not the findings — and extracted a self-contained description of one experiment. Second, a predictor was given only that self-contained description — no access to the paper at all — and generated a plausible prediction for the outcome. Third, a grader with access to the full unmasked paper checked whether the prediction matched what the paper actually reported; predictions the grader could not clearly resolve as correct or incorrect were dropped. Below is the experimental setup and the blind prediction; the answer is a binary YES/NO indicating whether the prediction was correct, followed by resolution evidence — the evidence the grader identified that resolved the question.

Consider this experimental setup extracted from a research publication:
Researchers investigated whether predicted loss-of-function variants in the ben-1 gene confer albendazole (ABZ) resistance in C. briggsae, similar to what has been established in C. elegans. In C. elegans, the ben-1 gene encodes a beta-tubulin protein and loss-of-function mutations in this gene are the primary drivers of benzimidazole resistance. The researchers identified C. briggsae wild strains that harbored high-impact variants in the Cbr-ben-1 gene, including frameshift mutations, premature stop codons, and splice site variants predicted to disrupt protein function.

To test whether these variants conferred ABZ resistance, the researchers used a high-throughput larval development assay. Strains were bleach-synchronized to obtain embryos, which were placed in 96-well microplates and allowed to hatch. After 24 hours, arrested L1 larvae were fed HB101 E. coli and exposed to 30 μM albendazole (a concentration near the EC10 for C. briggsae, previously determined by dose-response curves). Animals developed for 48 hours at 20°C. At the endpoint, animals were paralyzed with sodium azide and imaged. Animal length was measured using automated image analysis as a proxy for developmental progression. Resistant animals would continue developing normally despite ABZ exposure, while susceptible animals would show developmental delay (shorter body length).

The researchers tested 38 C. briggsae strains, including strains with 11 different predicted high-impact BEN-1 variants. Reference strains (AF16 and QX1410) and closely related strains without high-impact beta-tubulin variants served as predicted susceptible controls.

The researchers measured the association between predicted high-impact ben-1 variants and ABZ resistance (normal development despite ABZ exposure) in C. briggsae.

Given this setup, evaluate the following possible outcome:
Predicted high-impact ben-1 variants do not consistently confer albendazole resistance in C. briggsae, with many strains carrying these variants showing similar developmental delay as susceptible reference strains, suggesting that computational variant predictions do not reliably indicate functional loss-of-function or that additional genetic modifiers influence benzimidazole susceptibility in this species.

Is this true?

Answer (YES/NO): YES